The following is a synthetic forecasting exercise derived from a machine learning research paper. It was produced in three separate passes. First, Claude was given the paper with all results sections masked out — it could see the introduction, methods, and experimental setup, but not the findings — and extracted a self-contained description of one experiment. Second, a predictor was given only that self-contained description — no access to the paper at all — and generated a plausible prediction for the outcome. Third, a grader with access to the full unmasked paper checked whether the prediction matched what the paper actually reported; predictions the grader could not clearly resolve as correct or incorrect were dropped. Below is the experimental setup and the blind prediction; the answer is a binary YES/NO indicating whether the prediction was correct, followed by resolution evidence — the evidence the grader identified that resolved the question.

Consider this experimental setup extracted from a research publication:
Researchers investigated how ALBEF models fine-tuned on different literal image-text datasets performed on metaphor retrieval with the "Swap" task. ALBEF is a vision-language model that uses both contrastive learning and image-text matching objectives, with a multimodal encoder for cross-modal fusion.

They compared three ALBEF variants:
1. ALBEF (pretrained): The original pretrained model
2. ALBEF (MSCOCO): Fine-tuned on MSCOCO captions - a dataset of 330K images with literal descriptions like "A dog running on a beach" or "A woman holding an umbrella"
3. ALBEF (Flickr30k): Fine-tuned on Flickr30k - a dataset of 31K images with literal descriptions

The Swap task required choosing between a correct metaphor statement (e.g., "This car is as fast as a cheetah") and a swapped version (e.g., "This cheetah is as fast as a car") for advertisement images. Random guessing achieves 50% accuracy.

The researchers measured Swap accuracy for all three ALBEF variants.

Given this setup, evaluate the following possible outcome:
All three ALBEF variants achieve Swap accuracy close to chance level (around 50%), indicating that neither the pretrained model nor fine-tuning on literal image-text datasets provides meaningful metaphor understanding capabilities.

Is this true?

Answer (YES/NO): YES